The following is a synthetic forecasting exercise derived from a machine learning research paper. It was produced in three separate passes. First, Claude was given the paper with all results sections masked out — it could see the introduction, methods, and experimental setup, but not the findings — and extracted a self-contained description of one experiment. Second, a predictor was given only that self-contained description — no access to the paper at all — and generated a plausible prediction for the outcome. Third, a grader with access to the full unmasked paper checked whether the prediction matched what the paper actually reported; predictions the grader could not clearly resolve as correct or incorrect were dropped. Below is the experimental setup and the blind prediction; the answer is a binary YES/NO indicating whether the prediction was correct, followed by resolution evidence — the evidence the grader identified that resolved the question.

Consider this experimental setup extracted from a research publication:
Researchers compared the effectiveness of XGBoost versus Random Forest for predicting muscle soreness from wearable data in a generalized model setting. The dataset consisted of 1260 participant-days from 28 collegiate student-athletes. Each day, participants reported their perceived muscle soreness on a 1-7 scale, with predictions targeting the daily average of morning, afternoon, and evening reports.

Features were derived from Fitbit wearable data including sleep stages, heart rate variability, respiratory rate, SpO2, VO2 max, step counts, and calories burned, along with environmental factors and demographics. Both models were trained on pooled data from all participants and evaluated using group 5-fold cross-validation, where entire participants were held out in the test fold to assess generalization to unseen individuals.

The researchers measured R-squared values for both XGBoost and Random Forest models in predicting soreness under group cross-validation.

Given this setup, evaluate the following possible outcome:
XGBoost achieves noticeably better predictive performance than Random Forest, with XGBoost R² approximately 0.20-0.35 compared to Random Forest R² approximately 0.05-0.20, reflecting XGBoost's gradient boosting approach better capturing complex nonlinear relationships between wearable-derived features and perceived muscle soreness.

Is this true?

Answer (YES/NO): NO